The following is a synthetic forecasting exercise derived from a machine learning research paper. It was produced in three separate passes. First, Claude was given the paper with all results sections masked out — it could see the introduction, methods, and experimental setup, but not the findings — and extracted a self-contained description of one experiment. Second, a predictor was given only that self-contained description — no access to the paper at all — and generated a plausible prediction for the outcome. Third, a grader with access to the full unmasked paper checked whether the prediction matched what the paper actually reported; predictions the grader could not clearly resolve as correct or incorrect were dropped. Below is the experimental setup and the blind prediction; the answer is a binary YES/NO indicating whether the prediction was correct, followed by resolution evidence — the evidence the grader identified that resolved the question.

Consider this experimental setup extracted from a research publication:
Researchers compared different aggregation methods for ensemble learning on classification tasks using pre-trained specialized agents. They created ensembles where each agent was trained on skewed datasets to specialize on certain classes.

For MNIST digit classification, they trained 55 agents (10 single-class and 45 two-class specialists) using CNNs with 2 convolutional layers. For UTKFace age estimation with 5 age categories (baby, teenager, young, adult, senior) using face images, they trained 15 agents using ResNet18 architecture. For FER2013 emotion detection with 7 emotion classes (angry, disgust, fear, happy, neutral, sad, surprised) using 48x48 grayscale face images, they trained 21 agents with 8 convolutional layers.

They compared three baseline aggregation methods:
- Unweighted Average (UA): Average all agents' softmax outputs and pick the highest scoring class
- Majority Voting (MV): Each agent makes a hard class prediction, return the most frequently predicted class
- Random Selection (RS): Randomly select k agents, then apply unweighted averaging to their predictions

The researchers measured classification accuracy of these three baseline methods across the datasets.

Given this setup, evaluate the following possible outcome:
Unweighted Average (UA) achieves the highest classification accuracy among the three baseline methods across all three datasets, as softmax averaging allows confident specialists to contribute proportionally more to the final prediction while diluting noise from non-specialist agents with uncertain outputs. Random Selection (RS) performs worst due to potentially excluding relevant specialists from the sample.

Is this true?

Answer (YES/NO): NO